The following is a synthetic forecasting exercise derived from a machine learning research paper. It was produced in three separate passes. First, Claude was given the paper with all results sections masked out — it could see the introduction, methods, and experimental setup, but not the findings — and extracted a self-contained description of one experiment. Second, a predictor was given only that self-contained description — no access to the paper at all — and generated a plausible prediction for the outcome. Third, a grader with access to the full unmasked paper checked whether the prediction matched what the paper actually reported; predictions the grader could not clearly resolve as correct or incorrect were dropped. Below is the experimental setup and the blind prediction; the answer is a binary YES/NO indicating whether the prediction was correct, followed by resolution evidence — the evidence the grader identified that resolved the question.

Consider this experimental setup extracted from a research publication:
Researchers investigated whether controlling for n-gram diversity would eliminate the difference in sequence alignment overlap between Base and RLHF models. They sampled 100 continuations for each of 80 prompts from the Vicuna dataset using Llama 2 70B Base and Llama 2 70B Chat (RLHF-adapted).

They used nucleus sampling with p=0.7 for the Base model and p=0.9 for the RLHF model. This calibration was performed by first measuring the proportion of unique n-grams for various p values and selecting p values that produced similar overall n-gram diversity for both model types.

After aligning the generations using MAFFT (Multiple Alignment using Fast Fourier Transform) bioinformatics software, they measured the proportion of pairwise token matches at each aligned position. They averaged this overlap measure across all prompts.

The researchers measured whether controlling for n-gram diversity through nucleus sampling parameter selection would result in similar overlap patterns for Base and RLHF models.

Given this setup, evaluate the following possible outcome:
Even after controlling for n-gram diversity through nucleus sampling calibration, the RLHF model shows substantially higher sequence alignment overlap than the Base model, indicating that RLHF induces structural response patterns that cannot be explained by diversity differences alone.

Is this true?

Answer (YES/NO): YES